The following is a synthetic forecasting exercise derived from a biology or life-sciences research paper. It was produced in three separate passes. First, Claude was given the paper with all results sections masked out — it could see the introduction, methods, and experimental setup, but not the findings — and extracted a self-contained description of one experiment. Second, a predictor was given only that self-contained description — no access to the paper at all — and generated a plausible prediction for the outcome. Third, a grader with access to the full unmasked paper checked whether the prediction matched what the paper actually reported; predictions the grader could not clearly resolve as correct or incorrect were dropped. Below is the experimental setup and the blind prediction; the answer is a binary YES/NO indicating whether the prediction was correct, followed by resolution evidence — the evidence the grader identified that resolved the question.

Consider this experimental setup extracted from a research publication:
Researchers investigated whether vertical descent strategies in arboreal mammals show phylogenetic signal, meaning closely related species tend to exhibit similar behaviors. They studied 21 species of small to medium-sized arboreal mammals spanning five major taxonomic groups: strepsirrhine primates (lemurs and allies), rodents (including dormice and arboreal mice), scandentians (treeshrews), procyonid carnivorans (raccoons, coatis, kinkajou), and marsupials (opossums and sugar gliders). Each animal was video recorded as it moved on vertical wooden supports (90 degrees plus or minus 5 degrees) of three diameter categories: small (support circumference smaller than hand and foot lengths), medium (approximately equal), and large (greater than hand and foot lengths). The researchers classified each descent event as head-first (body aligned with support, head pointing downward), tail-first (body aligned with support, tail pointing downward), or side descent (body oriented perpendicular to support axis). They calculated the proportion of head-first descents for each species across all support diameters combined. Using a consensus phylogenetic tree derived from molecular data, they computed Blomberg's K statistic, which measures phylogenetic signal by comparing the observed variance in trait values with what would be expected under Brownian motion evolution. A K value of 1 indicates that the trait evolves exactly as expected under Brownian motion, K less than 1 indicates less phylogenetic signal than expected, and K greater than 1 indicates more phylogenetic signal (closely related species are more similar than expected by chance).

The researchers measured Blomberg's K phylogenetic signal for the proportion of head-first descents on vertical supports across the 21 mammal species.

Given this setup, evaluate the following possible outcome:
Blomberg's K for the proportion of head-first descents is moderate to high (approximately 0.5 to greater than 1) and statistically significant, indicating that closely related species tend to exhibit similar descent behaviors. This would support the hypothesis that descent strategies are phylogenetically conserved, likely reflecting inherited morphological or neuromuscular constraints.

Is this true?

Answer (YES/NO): YES